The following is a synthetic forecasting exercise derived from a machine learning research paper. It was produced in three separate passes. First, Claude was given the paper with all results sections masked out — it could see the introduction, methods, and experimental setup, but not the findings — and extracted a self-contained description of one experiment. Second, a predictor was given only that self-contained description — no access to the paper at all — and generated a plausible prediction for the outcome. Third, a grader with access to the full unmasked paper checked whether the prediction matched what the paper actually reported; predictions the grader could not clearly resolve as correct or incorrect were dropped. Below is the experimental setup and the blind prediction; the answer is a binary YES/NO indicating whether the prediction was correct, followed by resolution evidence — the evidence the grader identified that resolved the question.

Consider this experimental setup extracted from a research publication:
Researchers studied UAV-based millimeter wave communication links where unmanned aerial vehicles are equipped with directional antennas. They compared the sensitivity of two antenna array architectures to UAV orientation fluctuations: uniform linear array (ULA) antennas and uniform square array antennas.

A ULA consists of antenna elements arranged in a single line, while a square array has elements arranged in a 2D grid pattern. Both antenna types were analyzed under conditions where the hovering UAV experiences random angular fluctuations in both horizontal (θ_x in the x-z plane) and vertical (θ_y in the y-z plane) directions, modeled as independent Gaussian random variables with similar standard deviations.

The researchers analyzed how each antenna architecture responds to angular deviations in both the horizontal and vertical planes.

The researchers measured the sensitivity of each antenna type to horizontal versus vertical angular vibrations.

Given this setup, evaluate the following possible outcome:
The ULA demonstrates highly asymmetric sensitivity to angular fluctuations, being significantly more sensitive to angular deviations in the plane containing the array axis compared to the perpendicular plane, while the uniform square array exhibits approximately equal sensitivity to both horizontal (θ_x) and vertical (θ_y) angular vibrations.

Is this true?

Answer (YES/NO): NO